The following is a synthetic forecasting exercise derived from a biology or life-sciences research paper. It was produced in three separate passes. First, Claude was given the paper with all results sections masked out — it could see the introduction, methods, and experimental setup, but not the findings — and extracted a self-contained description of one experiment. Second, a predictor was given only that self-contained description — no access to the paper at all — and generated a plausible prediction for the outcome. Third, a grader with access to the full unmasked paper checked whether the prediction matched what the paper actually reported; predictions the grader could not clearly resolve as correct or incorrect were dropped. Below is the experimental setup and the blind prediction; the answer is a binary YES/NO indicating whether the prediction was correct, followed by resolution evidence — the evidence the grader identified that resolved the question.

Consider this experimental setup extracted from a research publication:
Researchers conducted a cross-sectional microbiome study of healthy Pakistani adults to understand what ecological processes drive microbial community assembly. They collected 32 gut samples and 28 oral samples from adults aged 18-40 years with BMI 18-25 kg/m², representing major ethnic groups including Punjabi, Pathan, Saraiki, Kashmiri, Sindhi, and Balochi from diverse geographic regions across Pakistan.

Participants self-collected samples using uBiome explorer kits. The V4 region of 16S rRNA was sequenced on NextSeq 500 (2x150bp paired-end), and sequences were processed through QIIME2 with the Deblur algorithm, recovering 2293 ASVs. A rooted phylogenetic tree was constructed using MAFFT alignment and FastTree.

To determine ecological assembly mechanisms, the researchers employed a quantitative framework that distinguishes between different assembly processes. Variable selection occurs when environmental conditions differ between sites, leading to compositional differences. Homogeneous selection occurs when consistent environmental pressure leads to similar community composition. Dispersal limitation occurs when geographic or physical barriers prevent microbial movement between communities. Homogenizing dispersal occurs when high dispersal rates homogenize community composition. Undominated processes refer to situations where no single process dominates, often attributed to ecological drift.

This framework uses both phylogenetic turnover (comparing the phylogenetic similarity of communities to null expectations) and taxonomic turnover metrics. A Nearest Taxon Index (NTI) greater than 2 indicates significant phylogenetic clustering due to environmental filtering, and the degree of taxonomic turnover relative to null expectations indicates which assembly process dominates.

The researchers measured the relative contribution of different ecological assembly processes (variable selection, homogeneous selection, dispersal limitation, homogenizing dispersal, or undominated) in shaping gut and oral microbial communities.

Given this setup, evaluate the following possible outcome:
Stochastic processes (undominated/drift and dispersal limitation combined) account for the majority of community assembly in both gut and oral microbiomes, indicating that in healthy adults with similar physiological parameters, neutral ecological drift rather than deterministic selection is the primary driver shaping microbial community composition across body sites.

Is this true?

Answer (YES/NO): NO